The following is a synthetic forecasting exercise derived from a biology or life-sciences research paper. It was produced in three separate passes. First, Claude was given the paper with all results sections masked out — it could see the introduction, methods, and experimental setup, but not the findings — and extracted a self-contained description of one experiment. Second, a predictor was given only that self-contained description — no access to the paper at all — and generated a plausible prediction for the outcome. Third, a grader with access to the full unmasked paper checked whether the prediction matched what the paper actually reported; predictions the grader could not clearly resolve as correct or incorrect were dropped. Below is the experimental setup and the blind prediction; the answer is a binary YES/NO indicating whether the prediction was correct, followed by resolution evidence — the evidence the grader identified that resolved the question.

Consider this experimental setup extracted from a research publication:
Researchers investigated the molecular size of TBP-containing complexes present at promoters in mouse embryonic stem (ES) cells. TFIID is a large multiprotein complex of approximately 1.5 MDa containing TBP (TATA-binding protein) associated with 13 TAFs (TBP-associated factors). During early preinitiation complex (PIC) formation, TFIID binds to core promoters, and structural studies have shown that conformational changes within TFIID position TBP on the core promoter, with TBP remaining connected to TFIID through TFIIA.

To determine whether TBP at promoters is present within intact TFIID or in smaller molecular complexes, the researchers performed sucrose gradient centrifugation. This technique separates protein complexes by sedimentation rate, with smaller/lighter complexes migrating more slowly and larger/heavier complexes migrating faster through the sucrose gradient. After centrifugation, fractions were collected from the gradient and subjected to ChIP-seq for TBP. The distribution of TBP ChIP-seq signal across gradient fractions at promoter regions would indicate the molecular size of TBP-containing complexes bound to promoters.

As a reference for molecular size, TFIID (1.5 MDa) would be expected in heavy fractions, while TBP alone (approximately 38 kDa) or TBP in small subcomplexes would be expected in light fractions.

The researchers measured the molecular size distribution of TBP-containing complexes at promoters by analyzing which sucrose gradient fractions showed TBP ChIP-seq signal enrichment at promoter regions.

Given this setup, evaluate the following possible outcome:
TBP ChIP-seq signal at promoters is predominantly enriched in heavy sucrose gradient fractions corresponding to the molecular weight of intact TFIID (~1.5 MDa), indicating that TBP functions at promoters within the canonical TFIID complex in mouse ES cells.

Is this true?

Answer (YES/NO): NO